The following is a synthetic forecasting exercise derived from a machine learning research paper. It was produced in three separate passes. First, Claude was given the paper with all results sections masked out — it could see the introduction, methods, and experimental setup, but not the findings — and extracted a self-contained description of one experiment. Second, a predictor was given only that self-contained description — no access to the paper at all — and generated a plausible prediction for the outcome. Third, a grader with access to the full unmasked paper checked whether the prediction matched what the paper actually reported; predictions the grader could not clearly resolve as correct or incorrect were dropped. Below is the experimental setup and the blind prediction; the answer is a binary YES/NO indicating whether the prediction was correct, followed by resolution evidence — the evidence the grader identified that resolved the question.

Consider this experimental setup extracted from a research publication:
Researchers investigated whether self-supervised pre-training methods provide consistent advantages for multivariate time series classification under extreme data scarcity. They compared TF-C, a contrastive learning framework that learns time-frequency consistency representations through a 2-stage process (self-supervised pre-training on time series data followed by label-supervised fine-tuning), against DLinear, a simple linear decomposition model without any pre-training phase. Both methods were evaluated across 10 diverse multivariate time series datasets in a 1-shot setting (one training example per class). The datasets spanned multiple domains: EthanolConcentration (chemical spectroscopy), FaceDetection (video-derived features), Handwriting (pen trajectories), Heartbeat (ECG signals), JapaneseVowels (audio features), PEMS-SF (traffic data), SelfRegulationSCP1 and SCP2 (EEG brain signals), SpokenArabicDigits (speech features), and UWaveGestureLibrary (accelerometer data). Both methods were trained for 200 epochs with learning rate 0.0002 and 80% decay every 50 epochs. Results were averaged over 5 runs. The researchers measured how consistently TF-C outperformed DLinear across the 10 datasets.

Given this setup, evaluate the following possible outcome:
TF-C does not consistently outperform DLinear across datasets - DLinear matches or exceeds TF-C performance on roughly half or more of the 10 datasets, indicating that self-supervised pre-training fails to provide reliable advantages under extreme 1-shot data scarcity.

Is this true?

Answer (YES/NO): YES